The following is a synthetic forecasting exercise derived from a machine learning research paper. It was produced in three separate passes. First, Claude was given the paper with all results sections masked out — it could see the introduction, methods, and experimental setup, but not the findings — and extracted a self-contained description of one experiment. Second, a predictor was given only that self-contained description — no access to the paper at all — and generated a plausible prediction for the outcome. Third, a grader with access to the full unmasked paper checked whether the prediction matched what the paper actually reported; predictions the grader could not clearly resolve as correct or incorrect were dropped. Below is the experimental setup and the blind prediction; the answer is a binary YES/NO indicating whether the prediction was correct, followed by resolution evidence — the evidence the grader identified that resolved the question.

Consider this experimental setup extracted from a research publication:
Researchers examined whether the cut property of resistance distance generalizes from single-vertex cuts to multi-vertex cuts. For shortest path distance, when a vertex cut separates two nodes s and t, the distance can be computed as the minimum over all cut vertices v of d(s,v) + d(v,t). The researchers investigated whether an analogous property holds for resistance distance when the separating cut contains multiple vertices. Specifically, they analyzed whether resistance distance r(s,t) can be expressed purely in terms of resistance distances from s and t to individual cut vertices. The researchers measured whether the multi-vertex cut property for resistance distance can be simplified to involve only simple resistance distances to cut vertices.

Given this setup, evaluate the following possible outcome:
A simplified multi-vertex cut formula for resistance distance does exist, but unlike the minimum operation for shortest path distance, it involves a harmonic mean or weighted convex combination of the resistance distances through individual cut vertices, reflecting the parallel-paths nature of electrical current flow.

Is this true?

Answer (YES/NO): NO